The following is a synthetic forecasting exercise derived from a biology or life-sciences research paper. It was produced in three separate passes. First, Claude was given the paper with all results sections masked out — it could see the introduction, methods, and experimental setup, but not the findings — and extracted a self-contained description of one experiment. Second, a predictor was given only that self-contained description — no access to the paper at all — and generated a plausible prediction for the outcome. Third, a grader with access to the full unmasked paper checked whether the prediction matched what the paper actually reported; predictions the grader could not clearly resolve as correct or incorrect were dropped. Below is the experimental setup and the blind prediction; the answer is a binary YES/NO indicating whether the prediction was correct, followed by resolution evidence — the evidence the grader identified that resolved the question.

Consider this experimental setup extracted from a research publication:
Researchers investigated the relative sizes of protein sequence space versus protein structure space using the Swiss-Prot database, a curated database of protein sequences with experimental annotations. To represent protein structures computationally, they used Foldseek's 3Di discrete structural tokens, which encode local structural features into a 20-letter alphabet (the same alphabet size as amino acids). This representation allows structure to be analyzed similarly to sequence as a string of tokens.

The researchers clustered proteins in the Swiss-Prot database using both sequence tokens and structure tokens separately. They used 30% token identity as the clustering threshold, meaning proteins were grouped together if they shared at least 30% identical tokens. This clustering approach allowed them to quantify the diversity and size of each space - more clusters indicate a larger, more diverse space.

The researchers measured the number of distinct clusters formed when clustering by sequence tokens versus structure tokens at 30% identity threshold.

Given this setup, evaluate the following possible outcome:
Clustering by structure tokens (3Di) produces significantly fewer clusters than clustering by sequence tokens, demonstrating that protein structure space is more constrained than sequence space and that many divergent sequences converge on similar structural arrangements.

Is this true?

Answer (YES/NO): YES